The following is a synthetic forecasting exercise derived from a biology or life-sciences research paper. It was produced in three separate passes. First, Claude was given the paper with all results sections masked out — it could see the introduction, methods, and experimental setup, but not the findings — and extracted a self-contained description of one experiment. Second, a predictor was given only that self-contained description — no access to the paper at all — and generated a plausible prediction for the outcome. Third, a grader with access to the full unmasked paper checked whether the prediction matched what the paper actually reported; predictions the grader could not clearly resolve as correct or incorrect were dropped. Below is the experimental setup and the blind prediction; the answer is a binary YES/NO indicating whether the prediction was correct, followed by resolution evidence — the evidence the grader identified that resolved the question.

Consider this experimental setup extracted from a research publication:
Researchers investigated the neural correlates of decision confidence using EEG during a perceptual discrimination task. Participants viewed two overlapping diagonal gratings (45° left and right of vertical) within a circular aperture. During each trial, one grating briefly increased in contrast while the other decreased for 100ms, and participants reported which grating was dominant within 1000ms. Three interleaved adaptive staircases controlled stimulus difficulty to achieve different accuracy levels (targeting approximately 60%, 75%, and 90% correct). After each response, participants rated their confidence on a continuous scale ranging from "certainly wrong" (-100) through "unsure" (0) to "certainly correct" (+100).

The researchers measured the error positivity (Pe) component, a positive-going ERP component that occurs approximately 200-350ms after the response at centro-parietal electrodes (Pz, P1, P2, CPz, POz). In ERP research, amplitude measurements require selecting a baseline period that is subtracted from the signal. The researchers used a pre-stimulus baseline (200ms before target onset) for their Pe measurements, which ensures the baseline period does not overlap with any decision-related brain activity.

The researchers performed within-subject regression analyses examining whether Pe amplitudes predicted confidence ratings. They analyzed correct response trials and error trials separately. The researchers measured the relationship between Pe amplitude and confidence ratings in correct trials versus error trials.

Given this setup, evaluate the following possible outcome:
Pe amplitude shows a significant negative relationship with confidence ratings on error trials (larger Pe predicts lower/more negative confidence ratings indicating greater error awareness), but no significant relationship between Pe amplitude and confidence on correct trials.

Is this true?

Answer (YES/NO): YES